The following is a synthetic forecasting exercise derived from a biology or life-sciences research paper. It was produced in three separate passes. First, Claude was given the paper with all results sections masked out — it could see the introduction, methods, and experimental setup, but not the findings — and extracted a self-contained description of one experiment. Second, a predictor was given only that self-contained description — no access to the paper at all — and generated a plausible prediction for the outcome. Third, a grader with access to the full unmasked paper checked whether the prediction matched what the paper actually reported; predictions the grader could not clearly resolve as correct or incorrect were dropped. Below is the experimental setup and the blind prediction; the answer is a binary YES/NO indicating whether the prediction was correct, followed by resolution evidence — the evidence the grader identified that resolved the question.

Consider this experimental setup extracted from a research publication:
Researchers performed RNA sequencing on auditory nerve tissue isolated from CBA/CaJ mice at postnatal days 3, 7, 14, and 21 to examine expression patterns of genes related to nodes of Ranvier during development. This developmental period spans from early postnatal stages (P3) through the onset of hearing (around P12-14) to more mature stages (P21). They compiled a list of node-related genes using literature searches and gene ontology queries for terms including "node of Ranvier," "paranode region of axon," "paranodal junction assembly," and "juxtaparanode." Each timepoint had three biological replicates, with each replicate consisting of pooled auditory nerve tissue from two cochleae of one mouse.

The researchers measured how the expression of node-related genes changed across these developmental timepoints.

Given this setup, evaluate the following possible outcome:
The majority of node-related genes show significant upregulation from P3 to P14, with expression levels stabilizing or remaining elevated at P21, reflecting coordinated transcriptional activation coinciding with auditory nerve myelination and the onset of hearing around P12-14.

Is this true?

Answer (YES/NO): NO